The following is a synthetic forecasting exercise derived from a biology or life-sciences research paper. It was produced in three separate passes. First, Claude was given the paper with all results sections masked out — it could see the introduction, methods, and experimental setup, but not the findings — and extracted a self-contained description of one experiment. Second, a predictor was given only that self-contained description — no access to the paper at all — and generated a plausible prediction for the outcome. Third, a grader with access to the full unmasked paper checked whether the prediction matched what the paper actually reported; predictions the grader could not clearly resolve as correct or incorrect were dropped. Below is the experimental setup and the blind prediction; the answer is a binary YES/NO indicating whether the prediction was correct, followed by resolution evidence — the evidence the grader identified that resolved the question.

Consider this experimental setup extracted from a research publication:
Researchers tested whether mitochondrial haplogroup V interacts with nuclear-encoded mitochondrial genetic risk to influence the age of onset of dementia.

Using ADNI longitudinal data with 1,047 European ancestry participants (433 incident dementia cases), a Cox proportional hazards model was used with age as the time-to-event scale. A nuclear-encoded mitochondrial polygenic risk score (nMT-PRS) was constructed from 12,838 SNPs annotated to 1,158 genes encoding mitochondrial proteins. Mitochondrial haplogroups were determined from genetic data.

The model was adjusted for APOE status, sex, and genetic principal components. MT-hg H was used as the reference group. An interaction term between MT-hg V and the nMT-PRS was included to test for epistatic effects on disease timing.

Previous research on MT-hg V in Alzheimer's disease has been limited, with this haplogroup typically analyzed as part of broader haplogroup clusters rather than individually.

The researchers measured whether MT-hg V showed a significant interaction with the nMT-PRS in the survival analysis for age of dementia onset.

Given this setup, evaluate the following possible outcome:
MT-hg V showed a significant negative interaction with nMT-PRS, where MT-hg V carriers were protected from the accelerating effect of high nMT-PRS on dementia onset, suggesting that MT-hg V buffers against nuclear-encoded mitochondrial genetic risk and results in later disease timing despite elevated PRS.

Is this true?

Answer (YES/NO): NO